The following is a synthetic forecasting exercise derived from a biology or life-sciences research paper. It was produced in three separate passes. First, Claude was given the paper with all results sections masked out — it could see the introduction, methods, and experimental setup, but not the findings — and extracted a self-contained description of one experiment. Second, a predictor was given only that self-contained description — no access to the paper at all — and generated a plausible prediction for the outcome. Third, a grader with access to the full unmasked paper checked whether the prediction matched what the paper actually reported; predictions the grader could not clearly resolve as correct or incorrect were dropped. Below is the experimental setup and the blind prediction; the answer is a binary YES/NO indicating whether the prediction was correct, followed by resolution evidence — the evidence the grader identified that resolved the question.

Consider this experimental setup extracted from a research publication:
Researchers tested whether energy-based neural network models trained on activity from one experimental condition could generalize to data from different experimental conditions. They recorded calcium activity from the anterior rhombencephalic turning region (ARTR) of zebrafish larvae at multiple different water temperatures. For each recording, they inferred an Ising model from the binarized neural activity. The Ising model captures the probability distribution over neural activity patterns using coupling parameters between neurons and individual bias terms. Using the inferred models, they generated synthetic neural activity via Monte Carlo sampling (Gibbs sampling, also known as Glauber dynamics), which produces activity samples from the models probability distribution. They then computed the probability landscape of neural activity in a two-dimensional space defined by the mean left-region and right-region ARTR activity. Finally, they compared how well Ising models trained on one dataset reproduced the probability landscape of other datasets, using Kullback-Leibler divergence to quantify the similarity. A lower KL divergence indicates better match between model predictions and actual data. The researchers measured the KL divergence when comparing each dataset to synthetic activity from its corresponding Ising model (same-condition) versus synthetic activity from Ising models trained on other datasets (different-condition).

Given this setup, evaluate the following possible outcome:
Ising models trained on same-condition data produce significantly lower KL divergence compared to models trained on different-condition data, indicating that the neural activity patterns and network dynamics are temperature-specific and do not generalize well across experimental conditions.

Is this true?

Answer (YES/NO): YES